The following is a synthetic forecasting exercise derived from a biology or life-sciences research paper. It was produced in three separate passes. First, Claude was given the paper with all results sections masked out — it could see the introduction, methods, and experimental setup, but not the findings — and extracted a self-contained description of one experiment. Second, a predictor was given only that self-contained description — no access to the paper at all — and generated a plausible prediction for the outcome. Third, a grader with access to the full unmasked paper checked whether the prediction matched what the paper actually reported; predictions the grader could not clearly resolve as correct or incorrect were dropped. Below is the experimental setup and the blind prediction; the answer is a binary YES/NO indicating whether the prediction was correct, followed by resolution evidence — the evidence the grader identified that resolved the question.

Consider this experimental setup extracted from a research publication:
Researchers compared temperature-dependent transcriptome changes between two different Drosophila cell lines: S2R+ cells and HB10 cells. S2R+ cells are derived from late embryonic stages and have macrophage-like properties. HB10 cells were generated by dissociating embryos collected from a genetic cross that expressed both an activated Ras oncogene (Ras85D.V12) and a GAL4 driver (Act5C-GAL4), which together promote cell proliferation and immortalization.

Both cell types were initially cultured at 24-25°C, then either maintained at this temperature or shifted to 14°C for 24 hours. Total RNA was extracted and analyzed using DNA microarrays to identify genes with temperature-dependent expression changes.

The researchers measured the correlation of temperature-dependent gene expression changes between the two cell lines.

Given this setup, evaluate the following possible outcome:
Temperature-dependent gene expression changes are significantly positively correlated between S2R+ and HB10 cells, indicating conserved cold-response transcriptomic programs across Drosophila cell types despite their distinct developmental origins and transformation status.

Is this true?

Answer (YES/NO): NO